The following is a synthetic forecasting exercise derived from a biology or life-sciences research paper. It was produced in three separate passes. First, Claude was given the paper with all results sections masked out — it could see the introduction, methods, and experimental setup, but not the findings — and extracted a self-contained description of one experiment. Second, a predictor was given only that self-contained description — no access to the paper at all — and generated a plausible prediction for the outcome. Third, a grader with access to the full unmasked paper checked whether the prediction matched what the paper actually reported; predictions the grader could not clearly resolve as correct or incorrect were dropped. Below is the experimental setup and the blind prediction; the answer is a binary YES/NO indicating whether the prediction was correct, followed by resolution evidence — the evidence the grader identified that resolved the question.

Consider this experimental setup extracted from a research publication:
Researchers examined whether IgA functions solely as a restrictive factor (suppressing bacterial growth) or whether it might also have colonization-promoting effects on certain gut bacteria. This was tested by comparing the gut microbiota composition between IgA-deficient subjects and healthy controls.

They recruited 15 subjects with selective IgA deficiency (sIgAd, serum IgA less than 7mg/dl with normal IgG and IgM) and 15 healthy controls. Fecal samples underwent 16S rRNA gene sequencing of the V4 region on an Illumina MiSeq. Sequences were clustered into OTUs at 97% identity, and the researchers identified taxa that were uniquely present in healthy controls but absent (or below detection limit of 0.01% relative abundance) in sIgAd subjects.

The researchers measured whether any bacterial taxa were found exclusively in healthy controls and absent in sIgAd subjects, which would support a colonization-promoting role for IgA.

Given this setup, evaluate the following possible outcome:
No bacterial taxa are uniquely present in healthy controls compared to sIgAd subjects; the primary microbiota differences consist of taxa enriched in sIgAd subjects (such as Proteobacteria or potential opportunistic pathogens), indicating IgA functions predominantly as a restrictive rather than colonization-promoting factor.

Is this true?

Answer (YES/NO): NO